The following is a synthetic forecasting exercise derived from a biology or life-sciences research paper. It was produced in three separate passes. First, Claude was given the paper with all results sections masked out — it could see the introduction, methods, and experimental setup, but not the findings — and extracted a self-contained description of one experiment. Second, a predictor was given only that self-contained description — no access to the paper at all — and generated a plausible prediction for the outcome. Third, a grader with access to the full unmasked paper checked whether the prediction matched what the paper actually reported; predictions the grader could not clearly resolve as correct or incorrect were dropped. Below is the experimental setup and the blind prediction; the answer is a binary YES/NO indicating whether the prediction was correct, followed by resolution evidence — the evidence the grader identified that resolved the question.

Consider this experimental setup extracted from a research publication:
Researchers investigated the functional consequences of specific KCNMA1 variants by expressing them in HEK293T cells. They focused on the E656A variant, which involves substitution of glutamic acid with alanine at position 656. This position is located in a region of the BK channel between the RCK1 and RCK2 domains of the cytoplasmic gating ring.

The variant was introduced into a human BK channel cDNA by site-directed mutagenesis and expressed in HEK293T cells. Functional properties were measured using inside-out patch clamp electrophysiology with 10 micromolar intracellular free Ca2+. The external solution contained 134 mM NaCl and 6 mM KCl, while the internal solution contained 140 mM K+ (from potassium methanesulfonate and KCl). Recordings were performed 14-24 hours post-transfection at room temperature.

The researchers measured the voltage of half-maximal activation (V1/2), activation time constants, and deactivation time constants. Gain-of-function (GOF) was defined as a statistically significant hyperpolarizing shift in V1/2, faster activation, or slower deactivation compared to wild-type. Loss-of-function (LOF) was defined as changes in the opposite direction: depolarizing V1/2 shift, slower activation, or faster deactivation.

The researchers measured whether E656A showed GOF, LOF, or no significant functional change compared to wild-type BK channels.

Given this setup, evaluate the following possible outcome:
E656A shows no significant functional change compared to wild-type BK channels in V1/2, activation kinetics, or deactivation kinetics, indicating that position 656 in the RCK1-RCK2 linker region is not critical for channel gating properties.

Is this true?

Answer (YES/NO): NO